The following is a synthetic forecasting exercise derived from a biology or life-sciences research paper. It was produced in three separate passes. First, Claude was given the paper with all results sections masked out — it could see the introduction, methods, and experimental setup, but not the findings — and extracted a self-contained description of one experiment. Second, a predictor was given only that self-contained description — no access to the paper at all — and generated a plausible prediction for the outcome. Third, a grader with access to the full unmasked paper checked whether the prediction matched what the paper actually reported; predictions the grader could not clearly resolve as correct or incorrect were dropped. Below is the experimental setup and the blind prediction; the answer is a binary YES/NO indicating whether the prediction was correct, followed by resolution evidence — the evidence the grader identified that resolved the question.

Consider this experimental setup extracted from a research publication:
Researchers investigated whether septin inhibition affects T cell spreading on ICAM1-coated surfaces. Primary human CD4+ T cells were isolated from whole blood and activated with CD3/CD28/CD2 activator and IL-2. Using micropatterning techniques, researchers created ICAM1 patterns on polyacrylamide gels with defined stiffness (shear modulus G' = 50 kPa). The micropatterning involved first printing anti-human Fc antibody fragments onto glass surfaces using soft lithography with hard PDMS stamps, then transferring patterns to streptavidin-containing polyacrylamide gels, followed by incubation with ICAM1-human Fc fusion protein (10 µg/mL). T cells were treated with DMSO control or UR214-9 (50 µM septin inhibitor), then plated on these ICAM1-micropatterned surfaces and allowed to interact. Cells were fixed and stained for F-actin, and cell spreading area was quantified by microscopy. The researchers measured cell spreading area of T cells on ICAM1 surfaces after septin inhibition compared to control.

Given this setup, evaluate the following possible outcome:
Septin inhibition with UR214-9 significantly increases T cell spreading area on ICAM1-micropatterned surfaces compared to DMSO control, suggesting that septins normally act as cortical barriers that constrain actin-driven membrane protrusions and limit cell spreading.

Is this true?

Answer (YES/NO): YES